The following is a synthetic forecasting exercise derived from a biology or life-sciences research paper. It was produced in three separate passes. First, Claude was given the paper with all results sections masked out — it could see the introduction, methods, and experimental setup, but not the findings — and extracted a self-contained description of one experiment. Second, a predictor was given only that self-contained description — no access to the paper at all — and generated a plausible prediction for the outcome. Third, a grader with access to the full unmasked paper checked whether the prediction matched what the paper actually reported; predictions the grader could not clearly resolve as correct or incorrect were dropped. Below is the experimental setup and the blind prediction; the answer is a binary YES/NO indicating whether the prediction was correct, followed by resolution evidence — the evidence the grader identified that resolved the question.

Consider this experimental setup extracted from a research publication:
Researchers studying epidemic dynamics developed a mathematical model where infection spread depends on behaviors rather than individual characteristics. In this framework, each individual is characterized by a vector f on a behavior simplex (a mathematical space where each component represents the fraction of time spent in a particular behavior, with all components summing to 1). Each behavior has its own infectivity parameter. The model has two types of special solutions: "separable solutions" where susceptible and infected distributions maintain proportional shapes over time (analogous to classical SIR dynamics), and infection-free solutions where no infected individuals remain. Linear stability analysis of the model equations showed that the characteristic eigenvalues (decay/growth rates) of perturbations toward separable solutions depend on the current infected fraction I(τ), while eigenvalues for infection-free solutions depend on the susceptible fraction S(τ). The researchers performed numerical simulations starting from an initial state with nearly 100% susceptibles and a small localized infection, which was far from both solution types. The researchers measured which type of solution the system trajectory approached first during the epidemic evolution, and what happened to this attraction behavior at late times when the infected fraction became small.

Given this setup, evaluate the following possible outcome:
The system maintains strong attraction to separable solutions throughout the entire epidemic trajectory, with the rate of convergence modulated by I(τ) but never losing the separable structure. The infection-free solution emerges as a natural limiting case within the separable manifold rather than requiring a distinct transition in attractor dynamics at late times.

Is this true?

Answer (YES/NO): NO